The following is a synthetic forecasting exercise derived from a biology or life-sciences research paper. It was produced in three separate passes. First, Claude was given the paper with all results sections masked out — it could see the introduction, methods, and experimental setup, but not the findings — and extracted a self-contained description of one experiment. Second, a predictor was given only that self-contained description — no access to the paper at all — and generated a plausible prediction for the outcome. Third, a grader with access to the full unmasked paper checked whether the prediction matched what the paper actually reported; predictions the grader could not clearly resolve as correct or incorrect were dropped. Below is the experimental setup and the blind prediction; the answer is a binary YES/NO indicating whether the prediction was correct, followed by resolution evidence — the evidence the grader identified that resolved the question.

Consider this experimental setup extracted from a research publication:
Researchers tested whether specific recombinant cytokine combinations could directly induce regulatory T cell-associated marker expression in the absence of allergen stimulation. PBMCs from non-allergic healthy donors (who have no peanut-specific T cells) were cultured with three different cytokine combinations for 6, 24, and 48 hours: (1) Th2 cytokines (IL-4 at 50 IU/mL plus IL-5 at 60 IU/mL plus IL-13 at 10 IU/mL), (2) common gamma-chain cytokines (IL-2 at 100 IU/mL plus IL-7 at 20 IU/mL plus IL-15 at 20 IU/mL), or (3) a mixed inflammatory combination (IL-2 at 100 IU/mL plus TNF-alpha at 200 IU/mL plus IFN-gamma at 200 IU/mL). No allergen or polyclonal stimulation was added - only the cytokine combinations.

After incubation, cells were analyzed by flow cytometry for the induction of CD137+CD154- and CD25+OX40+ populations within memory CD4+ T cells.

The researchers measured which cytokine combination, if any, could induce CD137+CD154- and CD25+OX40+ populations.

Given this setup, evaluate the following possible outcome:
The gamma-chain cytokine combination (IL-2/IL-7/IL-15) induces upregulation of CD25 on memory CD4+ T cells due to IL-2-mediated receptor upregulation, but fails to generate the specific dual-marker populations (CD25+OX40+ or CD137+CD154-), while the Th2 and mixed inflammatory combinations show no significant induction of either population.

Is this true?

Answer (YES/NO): NO